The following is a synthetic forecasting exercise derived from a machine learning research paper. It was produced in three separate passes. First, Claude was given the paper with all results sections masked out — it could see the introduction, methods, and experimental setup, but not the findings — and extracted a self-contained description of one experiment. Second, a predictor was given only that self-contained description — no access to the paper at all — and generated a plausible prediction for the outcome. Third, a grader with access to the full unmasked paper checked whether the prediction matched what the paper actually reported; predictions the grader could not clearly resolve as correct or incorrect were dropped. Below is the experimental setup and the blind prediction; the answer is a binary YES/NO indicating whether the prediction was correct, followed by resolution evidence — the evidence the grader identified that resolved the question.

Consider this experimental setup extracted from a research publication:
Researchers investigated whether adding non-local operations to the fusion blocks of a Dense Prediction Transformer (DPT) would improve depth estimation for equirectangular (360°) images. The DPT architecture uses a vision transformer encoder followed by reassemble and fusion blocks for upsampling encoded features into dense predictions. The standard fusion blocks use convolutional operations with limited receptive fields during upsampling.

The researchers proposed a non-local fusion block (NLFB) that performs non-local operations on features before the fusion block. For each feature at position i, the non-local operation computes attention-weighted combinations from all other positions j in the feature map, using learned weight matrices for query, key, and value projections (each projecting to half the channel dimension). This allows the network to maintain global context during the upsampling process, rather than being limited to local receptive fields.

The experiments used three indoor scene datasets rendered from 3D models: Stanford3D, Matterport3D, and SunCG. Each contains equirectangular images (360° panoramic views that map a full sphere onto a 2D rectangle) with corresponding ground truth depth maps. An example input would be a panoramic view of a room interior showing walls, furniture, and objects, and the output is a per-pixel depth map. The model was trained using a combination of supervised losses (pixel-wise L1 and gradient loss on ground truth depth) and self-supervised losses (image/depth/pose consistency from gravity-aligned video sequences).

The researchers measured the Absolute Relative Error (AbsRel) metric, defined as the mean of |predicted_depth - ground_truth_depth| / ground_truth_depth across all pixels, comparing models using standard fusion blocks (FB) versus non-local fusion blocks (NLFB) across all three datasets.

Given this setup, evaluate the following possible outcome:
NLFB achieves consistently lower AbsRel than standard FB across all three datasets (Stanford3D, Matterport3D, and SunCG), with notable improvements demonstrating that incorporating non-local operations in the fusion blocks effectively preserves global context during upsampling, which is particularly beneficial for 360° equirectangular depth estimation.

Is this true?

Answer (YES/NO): NO